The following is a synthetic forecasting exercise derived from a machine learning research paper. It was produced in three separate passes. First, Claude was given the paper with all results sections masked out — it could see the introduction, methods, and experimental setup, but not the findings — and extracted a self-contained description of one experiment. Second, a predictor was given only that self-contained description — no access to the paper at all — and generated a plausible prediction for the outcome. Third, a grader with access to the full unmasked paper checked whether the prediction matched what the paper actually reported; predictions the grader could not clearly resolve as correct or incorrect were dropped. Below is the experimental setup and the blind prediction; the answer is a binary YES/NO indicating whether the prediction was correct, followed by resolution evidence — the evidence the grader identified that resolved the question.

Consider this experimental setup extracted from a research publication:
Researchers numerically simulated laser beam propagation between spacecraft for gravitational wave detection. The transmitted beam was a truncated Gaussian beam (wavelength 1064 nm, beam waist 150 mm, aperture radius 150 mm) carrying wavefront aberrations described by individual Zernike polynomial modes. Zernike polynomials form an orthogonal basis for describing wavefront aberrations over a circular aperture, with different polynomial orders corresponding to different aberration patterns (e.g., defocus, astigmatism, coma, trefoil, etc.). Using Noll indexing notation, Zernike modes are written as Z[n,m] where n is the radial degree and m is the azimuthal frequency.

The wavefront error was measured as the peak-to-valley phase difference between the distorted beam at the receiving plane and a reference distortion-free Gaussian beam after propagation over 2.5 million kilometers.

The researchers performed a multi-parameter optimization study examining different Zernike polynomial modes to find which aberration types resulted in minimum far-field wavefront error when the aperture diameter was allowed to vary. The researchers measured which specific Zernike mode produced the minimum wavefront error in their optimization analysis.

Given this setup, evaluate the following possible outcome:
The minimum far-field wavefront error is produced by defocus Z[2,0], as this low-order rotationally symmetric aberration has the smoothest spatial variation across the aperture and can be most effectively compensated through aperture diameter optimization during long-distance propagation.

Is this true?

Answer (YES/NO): NO